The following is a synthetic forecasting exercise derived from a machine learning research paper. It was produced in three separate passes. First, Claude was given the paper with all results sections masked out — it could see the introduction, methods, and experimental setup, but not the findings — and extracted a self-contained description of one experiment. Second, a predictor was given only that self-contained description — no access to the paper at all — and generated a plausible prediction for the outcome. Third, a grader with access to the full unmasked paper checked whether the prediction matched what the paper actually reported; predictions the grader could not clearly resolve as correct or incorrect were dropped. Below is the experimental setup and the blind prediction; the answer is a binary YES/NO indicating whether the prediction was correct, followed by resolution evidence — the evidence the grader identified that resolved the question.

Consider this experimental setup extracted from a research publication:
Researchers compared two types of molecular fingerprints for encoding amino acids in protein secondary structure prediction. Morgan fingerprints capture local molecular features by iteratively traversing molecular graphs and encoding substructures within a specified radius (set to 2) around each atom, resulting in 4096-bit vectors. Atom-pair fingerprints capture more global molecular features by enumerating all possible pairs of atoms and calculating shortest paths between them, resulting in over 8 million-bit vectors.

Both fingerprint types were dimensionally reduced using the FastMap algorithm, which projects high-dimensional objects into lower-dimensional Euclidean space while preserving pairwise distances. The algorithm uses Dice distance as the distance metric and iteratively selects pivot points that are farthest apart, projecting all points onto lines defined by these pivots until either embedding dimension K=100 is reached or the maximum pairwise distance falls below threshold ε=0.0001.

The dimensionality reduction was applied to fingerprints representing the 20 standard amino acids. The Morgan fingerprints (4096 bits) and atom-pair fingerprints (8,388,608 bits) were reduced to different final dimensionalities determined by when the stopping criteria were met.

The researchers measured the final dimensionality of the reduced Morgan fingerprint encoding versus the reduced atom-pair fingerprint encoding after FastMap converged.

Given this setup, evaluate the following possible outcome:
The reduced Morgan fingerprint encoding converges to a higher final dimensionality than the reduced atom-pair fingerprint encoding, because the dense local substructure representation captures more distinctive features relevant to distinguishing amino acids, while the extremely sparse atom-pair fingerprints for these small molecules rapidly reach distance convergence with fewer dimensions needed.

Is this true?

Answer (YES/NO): YES